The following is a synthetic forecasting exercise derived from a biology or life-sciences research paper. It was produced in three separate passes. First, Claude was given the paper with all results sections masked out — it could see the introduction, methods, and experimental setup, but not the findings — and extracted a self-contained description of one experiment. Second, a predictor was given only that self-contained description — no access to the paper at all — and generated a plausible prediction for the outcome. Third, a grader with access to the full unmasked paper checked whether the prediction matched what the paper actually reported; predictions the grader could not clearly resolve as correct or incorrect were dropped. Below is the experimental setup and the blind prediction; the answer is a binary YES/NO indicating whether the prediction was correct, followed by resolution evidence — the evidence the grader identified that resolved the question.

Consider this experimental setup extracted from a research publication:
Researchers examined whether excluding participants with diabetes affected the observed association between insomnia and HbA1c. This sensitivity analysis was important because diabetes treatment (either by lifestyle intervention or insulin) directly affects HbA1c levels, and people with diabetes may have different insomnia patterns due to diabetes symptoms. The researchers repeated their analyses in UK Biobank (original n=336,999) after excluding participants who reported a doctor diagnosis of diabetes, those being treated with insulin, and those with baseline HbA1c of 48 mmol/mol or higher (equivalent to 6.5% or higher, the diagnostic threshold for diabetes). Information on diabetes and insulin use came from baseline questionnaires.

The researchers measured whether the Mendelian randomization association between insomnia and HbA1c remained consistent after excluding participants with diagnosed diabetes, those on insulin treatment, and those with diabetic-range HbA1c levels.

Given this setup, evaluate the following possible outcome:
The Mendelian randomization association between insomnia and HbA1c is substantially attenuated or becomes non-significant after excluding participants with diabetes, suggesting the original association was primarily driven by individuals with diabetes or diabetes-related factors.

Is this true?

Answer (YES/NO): NO